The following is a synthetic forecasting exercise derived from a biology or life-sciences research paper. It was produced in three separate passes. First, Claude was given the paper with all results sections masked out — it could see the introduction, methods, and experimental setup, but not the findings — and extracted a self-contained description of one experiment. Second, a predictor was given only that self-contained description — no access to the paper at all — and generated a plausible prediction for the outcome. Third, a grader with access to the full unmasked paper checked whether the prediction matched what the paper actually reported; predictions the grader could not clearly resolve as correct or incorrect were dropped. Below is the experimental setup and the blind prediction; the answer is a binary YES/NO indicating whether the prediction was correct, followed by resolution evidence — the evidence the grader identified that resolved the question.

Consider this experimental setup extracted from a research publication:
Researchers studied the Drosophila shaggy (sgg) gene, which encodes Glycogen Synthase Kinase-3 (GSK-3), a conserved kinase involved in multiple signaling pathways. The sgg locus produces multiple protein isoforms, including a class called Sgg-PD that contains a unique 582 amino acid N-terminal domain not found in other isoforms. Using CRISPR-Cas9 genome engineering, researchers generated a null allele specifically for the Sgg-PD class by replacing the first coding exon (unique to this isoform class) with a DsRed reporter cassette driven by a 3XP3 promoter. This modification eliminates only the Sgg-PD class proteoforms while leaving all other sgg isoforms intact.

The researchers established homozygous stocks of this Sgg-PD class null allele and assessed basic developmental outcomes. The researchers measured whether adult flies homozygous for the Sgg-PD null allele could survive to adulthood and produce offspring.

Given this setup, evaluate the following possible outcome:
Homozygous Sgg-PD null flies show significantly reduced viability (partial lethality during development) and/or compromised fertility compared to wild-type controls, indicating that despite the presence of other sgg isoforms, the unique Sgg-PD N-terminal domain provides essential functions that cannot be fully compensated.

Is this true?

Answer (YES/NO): NO